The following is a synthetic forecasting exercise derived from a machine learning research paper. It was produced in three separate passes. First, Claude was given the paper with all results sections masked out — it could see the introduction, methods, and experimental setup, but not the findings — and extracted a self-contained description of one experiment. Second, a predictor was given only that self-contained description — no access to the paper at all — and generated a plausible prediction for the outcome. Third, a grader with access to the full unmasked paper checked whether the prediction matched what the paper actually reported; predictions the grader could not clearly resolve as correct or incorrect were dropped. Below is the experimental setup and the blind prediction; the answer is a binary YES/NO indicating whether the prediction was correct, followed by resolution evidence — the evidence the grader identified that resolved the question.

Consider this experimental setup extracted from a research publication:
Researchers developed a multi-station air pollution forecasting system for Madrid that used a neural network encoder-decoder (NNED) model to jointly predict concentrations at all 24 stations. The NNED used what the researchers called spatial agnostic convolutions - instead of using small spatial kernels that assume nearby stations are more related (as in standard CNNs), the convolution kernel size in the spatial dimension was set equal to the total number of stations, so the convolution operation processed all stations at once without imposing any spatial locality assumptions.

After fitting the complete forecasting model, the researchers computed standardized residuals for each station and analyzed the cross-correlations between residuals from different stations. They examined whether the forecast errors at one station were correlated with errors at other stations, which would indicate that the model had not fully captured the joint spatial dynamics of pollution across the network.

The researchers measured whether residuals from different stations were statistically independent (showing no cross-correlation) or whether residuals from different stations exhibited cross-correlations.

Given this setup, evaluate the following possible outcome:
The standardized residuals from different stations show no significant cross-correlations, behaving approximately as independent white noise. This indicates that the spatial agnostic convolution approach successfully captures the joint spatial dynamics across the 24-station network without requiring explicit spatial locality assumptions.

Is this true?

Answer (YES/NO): NO